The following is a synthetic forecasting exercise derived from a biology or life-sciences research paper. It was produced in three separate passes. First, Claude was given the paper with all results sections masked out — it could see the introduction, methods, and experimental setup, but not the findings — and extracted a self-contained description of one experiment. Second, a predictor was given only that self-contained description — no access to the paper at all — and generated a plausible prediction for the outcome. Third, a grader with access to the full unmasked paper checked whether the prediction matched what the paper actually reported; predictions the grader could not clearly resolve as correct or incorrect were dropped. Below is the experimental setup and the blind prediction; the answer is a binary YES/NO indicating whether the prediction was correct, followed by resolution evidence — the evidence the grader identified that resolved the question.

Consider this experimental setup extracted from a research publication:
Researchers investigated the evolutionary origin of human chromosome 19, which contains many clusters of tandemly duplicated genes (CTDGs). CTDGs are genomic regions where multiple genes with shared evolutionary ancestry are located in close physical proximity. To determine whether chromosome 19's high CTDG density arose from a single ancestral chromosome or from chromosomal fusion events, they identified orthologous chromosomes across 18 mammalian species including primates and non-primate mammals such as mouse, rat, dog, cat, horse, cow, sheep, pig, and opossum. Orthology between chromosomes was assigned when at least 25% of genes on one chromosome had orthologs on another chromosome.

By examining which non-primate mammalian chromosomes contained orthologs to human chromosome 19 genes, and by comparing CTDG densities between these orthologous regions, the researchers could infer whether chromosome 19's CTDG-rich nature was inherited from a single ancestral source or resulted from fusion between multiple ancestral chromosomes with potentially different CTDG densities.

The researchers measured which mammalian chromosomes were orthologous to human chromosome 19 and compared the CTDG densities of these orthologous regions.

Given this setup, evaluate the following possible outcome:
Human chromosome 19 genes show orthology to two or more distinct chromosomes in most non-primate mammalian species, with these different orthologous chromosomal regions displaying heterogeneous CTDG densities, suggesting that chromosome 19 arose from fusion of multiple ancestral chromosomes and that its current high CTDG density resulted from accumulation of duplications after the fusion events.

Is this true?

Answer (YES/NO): NO